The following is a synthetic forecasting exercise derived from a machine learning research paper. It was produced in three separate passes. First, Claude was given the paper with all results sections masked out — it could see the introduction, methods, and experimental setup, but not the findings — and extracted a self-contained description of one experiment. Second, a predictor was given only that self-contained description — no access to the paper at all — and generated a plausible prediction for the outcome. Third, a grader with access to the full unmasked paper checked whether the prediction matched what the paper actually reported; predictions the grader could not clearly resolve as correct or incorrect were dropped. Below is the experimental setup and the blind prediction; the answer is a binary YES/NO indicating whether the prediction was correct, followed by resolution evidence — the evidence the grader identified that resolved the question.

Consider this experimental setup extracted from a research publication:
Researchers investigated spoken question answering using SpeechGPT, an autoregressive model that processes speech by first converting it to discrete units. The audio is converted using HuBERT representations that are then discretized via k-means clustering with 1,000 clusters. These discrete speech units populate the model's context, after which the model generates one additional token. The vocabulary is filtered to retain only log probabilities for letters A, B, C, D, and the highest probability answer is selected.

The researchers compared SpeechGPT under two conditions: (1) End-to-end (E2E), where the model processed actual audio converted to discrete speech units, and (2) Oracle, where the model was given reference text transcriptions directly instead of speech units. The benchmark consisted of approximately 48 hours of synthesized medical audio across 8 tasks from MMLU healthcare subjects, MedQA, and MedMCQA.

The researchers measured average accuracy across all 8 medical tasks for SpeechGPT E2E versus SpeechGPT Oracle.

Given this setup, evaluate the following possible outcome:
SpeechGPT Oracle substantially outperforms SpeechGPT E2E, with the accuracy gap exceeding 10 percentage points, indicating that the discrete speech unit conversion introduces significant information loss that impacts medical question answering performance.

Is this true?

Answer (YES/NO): NO